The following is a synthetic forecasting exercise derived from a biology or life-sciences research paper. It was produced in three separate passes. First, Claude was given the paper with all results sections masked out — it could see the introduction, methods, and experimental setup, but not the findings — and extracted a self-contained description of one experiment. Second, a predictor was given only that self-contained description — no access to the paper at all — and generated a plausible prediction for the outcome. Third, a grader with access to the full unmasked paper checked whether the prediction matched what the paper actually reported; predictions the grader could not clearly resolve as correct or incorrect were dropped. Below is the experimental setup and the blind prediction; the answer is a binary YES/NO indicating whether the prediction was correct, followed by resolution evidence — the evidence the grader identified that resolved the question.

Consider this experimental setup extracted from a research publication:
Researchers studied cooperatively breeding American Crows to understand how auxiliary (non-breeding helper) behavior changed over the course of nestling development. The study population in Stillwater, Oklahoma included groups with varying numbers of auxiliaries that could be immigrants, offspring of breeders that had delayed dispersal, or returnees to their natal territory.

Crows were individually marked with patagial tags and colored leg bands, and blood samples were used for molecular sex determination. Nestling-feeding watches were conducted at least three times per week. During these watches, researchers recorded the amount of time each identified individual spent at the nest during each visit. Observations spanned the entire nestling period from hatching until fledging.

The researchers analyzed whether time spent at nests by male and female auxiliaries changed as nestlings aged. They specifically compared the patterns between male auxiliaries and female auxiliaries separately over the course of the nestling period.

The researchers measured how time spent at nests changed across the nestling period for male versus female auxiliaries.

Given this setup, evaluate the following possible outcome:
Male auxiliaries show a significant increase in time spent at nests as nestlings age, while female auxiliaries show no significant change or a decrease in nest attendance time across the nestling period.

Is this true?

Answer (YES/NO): NO